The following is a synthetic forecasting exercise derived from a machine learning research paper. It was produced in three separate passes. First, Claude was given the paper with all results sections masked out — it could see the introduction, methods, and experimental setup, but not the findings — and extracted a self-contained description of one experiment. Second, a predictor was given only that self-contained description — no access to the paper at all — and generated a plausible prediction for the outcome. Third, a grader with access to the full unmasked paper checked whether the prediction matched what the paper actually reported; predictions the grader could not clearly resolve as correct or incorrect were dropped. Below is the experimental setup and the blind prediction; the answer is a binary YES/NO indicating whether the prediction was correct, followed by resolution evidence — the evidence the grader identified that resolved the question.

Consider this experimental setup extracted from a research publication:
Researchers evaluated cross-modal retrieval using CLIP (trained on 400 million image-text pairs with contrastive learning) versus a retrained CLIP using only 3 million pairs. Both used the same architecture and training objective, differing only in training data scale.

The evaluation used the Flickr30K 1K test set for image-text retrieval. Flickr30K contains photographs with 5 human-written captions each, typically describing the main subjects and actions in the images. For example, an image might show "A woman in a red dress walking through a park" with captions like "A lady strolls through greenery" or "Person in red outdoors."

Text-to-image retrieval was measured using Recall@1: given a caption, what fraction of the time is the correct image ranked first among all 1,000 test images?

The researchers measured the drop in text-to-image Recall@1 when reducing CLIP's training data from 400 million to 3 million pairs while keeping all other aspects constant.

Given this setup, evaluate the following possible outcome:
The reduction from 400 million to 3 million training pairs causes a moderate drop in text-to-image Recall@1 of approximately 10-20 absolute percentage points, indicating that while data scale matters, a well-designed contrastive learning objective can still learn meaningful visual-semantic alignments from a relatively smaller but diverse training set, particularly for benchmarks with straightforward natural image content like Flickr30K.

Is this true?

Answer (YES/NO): YES